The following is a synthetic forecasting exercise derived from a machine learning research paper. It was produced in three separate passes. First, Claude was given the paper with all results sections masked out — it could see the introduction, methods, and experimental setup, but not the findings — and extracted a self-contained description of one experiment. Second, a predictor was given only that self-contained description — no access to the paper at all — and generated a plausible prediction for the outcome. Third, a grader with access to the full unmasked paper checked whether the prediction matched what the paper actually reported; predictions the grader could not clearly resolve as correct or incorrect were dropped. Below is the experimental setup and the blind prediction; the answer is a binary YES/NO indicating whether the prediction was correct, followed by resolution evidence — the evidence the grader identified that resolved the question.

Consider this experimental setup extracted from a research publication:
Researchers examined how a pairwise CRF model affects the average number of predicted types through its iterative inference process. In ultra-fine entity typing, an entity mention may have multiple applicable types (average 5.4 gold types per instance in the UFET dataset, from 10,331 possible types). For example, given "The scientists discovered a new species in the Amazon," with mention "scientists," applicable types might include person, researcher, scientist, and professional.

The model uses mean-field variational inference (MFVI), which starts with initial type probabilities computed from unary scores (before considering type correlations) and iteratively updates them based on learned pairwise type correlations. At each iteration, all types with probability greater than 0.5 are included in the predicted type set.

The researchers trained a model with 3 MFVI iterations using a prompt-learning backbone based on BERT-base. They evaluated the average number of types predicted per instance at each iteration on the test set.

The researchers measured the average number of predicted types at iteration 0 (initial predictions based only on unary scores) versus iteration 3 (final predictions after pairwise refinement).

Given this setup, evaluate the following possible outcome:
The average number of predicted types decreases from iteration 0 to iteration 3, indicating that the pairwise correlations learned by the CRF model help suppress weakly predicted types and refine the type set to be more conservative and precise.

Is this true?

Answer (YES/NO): YES